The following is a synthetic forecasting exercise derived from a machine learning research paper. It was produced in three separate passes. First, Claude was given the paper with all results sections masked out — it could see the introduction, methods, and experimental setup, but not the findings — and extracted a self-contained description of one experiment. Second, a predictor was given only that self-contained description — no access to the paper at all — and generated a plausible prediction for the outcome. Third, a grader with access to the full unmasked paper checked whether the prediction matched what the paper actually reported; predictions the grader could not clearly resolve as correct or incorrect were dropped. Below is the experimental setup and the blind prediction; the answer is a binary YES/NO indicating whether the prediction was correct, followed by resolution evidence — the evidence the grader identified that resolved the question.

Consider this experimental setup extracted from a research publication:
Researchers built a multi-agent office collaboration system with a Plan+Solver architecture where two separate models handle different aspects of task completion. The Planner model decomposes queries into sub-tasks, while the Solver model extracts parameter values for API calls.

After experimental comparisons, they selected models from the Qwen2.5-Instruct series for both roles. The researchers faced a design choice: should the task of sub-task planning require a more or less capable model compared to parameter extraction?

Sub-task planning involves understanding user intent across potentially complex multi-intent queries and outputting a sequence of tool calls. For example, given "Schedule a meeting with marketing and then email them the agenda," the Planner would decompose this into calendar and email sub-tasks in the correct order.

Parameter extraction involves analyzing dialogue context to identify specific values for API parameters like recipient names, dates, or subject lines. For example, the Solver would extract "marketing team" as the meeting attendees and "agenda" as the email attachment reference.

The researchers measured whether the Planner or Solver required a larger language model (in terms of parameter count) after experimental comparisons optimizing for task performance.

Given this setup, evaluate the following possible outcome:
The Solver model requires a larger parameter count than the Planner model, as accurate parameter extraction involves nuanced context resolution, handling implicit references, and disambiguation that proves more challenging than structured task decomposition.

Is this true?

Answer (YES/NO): NO